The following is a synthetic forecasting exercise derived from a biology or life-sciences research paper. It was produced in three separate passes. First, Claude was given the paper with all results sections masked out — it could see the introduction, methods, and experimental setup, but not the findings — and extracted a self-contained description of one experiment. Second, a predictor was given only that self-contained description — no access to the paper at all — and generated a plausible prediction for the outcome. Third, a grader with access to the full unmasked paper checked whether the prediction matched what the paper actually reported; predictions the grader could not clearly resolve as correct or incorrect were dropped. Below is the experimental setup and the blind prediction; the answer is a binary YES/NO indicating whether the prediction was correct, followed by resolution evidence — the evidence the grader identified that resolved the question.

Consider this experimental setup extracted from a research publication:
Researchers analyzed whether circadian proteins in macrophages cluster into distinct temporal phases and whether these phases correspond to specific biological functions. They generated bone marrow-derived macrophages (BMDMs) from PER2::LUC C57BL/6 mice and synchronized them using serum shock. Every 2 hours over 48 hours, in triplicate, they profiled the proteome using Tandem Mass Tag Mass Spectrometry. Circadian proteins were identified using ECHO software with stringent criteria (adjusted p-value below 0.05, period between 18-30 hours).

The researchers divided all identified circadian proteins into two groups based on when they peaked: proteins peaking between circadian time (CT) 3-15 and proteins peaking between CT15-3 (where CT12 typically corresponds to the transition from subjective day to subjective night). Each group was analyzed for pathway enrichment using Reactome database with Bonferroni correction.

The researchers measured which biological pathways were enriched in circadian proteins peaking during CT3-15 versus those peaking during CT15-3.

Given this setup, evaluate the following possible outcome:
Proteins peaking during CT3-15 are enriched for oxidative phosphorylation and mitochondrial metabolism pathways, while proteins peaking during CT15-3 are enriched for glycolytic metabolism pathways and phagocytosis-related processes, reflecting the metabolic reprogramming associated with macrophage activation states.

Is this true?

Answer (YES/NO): NO